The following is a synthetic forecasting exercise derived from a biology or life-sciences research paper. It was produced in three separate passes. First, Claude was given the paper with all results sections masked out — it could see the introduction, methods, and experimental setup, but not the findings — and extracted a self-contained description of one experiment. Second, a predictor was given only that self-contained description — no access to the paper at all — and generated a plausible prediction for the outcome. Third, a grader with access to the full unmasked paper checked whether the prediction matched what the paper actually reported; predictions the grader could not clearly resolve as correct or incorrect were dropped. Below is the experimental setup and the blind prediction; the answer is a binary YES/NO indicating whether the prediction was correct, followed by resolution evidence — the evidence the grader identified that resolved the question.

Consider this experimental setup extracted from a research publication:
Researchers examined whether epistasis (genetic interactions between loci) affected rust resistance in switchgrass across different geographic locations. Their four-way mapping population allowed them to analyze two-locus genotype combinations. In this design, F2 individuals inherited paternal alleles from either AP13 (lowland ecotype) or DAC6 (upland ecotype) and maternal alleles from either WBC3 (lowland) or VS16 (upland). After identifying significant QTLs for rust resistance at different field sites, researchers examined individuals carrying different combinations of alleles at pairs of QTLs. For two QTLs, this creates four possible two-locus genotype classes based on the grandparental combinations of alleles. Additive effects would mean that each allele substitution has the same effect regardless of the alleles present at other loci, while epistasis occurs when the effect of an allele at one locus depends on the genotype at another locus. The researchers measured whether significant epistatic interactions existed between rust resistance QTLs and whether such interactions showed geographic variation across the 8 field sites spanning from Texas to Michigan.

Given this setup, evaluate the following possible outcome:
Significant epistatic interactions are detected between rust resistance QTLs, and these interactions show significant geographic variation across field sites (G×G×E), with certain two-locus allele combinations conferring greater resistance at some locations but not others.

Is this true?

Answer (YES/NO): YES